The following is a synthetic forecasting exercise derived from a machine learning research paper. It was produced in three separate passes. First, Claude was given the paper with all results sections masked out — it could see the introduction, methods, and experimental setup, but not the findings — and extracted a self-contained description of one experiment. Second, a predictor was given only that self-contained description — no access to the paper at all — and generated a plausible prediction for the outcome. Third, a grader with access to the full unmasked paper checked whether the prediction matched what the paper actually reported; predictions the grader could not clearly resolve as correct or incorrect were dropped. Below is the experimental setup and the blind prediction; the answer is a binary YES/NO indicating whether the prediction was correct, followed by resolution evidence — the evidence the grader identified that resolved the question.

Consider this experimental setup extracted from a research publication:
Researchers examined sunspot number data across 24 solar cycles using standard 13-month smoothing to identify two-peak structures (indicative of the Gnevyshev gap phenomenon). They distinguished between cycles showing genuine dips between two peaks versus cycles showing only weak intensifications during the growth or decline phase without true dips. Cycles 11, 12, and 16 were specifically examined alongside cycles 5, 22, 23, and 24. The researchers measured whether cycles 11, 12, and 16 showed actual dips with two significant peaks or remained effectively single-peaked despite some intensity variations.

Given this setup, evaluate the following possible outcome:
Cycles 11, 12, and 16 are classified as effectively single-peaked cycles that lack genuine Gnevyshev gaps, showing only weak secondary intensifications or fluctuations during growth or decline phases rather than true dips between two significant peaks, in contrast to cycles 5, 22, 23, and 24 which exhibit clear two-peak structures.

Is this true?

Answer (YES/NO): YES